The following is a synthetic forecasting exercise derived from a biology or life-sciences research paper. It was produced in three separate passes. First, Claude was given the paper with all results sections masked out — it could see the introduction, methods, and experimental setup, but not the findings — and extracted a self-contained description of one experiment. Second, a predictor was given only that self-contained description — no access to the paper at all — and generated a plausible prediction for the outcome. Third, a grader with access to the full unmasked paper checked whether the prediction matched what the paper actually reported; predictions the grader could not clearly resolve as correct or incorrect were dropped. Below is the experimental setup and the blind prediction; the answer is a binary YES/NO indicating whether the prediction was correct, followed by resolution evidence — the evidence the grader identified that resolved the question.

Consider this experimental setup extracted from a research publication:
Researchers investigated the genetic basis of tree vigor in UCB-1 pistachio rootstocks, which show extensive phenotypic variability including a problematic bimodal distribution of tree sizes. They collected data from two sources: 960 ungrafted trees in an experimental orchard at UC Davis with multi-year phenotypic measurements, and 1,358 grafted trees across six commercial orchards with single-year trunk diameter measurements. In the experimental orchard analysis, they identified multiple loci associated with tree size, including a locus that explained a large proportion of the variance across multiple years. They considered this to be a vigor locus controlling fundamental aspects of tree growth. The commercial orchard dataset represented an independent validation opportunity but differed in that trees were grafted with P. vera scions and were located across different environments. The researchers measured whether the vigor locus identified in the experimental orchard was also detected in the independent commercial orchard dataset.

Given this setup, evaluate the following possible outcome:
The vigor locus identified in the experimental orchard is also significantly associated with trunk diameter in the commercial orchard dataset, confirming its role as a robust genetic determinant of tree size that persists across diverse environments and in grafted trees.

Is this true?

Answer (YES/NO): YES